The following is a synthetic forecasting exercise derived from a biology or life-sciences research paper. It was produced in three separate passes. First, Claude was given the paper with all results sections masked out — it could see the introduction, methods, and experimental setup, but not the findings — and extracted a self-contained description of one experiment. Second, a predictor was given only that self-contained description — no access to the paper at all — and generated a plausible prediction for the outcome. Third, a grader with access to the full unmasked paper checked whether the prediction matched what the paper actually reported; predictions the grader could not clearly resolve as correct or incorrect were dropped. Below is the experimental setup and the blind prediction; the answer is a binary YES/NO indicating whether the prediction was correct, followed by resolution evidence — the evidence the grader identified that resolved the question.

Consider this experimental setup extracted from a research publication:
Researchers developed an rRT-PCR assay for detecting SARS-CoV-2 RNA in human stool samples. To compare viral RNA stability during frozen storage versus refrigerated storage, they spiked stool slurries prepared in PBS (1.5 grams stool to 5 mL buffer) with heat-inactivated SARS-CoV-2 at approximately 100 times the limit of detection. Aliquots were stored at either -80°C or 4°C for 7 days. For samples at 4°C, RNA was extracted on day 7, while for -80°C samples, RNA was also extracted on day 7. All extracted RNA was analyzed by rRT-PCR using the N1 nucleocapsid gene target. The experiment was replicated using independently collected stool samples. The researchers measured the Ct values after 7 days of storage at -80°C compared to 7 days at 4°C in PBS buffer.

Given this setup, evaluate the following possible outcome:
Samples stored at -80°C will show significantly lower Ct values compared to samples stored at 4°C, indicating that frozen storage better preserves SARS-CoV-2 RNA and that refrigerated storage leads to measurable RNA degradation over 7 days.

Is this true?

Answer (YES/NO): NO